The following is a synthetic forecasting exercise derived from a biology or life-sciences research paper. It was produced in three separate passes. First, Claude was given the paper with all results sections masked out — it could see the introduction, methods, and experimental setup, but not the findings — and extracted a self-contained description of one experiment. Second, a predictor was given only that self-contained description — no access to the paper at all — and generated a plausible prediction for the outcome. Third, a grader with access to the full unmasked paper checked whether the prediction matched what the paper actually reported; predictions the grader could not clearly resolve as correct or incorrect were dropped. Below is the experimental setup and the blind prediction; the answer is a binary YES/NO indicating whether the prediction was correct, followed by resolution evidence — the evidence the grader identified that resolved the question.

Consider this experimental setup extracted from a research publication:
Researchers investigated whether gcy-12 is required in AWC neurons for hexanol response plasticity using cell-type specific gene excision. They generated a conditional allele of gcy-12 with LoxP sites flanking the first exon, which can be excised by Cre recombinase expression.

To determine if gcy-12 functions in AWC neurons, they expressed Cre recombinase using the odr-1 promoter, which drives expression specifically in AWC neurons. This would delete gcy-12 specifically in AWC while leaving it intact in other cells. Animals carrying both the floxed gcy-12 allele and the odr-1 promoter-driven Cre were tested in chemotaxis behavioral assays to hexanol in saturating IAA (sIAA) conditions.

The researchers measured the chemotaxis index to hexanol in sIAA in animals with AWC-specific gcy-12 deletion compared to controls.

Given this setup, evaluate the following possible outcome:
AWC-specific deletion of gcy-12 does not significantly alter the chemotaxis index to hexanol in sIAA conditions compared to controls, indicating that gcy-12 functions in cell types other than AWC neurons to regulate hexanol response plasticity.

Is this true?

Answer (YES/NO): NO